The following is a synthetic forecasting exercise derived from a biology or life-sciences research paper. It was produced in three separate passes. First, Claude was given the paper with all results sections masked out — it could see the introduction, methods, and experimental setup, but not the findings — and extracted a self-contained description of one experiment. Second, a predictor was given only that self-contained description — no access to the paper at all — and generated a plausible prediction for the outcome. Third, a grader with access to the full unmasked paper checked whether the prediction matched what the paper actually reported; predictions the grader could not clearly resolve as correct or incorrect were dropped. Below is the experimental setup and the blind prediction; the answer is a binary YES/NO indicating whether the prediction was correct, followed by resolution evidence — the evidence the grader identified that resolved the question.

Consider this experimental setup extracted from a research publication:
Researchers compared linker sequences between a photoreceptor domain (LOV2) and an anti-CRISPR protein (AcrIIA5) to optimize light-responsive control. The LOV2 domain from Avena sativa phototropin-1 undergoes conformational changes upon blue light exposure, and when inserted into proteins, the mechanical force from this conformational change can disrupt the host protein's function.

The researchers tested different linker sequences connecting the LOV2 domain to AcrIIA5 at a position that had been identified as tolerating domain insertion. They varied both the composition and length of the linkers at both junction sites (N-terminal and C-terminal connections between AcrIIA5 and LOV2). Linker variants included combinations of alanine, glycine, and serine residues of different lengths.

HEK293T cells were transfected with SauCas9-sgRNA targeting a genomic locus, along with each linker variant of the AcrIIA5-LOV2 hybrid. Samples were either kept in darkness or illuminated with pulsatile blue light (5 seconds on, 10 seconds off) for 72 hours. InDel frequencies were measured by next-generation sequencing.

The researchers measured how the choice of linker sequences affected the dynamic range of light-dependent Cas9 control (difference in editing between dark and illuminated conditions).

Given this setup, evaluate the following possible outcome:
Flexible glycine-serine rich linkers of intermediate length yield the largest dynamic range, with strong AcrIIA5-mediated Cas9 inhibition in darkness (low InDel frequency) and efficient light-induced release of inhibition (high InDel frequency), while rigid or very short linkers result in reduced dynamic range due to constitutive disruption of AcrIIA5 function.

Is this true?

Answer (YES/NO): NO